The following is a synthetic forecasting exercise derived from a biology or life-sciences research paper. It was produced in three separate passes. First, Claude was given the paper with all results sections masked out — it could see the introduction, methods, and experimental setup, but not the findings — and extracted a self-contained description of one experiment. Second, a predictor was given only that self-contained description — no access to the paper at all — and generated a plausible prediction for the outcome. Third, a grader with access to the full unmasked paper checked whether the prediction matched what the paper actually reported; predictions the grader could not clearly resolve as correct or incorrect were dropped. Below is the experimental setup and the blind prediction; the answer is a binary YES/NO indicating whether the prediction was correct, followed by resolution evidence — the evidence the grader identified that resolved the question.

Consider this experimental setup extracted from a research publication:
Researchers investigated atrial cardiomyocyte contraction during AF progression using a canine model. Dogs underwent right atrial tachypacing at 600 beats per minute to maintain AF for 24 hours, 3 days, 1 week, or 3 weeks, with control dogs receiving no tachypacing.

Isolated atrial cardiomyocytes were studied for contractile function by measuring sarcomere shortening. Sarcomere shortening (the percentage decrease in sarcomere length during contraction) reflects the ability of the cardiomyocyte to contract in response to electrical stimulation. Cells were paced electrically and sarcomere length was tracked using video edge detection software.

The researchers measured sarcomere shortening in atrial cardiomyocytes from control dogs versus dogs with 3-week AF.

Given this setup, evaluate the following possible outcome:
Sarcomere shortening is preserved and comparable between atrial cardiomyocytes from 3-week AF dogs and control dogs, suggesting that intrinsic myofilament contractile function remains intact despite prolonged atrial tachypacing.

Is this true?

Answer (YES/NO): NO